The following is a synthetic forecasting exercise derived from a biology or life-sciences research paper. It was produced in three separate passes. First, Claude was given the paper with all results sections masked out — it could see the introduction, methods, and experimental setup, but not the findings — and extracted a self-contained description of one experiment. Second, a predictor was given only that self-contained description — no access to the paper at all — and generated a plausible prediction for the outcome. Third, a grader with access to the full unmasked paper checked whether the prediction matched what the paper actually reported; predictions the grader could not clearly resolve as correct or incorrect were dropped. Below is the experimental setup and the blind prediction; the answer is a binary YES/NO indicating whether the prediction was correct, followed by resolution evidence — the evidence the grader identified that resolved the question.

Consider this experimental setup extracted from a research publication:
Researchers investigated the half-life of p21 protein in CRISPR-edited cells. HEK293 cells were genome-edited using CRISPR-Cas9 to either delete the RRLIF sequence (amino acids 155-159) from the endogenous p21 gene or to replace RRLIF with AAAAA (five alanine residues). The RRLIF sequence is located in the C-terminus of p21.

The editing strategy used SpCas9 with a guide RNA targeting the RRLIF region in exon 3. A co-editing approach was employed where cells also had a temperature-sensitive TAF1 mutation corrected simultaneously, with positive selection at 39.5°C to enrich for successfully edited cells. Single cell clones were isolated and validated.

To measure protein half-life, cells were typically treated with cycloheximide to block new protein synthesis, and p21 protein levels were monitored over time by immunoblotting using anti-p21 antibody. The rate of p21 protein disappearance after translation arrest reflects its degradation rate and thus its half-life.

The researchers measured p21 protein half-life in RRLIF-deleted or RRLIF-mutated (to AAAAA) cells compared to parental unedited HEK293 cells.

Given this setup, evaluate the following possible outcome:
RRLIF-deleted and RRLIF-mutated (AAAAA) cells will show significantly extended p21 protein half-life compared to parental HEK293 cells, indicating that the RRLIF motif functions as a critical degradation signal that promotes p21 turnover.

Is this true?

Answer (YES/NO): YES